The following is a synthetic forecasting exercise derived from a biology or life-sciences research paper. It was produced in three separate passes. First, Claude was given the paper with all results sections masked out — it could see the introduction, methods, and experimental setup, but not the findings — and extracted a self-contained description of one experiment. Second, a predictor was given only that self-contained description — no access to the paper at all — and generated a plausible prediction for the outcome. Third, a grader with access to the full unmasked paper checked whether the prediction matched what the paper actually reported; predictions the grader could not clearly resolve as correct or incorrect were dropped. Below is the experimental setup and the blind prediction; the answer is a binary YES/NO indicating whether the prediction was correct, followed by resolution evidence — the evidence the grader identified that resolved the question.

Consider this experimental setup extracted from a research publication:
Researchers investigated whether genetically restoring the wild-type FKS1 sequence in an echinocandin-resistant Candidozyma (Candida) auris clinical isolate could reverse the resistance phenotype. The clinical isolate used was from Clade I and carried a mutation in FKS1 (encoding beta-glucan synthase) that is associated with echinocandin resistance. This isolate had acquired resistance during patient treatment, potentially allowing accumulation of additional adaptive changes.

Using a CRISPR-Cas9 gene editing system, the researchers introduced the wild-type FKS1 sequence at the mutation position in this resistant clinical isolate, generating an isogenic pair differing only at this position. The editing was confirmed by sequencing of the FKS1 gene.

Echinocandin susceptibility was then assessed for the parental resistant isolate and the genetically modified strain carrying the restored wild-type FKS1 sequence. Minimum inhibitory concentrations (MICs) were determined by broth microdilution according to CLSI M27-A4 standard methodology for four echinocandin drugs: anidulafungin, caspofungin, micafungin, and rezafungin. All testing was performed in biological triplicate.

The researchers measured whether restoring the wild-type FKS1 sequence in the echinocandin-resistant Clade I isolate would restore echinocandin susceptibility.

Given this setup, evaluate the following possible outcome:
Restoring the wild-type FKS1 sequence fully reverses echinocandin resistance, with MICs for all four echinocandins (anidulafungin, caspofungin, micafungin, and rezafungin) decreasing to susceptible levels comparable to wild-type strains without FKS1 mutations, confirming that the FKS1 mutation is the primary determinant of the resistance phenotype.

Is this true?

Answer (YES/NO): YES